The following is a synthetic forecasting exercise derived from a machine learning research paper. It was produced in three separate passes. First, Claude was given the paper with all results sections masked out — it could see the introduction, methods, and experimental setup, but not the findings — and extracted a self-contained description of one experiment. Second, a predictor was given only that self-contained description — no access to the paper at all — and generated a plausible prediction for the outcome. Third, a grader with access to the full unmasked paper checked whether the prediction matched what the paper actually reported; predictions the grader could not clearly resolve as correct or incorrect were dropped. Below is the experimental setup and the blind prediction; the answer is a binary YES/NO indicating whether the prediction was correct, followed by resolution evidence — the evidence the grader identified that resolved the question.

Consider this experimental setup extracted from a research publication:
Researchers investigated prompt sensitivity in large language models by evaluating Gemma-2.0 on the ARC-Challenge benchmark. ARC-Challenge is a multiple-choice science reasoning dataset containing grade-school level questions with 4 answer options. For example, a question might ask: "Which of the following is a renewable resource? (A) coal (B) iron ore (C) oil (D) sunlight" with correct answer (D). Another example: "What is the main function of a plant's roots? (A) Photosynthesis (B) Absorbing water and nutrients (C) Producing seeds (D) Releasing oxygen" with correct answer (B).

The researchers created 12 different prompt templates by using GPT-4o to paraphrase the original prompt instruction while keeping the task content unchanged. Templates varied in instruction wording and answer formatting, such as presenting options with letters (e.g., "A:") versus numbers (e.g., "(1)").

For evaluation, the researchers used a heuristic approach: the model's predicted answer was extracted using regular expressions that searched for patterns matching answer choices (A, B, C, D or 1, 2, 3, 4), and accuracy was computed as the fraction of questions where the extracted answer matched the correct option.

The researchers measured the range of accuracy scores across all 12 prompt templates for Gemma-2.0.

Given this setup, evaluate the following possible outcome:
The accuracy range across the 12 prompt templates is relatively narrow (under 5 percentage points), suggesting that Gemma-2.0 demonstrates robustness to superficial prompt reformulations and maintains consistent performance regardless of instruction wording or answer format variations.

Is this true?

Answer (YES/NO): NO